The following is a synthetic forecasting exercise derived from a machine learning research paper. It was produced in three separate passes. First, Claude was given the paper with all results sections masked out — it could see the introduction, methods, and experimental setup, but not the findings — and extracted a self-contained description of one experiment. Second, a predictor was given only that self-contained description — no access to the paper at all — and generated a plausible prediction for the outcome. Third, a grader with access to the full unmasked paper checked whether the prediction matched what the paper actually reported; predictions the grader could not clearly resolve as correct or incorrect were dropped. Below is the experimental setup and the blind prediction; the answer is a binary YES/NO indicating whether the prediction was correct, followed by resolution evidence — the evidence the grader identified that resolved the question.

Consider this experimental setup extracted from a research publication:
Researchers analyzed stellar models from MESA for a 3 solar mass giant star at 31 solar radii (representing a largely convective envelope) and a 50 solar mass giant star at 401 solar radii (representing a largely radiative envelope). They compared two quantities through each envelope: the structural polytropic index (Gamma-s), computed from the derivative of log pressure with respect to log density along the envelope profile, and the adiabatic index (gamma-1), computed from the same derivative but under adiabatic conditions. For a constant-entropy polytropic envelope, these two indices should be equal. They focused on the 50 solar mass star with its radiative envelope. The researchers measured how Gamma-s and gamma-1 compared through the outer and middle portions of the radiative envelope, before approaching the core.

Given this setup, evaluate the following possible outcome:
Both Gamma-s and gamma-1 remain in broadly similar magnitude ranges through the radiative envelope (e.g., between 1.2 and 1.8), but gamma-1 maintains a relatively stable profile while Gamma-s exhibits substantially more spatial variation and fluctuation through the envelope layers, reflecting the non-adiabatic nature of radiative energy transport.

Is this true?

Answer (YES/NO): NO